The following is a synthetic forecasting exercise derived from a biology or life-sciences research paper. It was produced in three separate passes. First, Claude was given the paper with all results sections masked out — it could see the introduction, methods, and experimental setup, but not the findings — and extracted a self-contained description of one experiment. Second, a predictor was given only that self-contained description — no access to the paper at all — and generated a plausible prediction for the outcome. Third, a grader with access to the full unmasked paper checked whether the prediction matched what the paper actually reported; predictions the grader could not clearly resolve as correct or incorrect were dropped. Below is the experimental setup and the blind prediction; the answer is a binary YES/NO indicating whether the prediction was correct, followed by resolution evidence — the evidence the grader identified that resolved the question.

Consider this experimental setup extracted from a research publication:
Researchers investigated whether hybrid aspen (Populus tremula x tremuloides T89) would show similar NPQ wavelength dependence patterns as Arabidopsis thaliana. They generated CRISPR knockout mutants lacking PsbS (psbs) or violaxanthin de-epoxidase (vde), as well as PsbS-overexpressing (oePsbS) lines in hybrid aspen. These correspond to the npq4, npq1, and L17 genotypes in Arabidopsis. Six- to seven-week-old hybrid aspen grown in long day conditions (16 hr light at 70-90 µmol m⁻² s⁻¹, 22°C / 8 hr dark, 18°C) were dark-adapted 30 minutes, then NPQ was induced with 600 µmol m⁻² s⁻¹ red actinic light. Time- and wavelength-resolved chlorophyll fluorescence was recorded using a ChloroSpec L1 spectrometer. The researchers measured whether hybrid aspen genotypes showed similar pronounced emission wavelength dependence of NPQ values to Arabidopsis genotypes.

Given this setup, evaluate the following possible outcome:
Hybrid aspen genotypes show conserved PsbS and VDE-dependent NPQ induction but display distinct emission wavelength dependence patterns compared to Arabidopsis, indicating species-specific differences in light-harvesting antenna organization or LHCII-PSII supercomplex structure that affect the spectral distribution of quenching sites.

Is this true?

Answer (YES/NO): NO